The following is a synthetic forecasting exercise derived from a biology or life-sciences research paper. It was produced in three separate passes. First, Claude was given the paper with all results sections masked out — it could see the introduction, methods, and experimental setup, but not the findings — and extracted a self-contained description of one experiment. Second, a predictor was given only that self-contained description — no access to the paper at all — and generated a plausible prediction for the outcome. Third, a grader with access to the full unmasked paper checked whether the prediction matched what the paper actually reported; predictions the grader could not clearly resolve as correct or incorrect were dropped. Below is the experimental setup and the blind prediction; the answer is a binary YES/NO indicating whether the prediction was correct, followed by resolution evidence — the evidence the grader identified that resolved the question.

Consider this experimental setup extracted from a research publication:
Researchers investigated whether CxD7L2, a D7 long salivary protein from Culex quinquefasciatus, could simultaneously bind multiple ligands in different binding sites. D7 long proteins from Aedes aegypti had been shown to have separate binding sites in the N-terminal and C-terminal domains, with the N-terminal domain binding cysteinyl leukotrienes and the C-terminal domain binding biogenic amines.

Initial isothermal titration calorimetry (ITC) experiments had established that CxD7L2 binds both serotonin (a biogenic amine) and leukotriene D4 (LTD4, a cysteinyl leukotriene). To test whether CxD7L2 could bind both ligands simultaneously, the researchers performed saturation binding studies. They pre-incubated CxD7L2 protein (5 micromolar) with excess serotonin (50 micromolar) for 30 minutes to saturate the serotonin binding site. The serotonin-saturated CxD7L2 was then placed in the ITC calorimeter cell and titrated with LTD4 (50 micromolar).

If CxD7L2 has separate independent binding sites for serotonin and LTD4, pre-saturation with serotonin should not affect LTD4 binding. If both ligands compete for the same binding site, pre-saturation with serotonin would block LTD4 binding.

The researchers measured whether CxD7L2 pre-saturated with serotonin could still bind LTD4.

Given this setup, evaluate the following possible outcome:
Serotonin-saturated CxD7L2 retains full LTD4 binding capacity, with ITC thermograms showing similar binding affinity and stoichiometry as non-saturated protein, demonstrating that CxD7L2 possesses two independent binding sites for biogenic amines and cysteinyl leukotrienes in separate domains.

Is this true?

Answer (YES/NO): YES